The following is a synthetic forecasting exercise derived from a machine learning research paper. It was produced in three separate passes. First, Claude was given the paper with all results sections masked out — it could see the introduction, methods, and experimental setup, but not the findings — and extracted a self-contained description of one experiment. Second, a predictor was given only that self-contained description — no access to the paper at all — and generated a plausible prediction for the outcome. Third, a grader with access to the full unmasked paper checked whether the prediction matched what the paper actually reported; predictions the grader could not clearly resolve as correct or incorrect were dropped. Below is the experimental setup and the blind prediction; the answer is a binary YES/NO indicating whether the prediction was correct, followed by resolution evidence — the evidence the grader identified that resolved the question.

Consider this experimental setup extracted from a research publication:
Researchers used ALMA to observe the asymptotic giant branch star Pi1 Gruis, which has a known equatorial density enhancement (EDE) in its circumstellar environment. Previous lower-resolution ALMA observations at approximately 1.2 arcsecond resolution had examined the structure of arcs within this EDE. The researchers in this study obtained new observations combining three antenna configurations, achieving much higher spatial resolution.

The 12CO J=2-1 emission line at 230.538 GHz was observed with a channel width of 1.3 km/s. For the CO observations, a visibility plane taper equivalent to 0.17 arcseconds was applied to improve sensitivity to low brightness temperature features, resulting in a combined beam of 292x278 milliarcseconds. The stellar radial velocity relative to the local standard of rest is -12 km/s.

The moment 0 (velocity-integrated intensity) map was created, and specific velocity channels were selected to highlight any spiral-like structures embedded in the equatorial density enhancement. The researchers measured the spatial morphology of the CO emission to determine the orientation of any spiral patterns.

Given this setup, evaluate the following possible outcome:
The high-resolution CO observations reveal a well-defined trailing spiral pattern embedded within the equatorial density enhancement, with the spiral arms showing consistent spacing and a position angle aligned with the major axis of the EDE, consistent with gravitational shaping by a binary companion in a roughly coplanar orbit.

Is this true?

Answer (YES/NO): NO